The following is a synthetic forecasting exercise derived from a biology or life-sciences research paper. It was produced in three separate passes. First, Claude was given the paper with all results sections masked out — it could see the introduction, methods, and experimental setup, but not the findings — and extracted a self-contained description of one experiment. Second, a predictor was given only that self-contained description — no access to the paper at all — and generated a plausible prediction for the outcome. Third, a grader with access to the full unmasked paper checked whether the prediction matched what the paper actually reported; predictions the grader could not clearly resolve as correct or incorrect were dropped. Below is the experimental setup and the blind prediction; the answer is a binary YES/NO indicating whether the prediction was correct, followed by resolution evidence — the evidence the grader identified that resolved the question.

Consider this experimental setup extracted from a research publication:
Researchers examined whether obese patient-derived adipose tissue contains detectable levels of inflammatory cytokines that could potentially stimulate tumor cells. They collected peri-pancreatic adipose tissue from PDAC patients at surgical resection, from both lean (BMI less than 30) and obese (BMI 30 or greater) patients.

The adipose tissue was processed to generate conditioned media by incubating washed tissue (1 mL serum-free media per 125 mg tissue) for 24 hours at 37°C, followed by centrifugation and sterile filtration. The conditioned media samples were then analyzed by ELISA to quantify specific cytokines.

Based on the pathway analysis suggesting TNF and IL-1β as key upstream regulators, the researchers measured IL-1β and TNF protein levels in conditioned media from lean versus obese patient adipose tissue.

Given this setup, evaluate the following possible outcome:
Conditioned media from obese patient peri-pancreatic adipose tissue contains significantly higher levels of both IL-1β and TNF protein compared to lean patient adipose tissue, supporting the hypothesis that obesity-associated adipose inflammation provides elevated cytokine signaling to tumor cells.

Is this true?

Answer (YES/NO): NO